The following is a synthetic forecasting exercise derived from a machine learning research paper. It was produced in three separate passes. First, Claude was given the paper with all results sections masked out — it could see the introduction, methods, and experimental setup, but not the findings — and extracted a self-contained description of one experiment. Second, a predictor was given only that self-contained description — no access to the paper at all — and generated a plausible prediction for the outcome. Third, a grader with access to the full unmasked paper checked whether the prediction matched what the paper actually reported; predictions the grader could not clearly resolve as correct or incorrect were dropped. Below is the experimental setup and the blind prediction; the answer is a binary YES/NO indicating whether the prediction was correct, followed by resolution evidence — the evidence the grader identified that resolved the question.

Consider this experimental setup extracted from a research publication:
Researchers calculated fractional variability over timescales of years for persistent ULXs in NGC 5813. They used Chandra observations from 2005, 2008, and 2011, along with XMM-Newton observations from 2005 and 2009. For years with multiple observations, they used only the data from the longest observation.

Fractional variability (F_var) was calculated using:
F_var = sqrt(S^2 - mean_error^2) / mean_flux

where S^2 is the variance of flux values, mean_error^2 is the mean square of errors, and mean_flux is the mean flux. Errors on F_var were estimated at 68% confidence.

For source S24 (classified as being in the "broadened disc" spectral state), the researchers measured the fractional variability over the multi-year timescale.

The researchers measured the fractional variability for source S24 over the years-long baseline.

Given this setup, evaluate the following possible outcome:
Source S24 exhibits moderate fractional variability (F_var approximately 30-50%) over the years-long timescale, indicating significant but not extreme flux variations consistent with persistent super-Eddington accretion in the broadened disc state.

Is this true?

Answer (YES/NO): NO